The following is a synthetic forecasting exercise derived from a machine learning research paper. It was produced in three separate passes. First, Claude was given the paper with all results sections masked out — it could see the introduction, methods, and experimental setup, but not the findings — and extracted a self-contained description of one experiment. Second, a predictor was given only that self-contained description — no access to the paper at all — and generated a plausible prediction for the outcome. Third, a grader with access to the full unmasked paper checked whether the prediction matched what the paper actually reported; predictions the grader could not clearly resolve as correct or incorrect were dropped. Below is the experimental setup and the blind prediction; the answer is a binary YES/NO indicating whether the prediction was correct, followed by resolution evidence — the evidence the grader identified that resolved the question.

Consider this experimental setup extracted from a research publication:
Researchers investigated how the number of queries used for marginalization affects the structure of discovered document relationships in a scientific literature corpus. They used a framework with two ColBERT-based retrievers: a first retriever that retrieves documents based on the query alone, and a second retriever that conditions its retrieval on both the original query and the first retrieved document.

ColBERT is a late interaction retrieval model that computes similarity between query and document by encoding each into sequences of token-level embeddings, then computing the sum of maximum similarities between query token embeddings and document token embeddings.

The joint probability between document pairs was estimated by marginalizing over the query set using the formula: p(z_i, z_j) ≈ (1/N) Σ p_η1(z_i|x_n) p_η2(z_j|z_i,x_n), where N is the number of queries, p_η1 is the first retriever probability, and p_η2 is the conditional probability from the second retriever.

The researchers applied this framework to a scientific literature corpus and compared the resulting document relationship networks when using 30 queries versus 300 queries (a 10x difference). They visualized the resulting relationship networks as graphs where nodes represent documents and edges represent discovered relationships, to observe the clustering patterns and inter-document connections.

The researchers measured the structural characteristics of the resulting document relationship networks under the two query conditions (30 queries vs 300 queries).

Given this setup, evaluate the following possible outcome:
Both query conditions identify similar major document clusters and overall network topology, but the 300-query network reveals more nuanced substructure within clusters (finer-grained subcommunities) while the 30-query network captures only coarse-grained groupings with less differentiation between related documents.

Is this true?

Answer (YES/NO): NO